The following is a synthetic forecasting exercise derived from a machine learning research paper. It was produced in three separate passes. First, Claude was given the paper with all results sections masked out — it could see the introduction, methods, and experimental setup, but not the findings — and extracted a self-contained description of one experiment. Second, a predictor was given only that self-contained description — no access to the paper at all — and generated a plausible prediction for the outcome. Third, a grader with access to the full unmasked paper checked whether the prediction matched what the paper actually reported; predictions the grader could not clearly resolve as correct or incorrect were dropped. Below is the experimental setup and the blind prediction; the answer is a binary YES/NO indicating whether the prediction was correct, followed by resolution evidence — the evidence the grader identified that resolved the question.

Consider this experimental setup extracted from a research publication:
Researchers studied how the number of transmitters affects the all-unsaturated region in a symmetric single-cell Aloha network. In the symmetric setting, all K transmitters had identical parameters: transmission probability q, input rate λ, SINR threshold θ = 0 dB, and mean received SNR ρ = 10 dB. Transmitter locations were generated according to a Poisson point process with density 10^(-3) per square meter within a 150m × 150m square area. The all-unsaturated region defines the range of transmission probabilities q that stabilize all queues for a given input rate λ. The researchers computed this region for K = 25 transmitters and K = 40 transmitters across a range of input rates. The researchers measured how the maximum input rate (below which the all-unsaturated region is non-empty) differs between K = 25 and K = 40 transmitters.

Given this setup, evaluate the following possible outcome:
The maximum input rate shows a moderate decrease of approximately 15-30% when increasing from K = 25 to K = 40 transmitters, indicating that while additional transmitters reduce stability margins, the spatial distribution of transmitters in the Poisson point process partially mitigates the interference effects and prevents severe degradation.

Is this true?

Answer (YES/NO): NO